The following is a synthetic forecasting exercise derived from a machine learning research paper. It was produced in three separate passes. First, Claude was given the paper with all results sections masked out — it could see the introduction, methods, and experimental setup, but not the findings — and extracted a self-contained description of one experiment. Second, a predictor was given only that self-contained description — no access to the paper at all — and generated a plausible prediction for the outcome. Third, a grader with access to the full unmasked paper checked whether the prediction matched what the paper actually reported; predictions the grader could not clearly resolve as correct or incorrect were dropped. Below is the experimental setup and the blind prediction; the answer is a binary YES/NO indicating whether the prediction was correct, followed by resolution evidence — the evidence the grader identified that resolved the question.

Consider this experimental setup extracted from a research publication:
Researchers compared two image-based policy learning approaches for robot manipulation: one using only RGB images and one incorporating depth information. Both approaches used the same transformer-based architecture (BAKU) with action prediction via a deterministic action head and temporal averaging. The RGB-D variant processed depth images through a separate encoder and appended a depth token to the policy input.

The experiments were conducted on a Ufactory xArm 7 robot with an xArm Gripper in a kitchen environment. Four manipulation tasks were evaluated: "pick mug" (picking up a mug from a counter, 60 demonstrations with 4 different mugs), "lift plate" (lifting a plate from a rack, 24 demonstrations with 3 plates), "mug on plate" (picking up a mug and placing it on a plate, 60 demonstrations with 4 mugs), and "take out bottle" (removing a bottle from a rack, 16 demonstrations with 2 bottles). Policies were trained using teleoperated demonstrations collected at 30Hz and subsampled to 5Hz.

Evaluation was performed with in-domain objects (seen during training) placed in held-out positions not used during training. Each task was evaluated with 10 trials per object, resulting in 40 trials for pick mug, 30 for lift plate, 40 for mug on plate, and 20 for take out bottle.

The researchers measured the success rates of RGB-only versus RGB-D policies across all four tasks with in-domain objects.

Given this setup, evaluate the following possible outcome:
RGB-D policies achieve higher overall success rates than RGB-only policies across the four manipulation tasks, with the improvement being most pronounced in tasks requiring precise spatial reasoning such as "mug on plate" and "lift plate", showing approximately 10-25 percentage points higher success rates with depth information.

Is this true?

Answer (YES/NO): NO